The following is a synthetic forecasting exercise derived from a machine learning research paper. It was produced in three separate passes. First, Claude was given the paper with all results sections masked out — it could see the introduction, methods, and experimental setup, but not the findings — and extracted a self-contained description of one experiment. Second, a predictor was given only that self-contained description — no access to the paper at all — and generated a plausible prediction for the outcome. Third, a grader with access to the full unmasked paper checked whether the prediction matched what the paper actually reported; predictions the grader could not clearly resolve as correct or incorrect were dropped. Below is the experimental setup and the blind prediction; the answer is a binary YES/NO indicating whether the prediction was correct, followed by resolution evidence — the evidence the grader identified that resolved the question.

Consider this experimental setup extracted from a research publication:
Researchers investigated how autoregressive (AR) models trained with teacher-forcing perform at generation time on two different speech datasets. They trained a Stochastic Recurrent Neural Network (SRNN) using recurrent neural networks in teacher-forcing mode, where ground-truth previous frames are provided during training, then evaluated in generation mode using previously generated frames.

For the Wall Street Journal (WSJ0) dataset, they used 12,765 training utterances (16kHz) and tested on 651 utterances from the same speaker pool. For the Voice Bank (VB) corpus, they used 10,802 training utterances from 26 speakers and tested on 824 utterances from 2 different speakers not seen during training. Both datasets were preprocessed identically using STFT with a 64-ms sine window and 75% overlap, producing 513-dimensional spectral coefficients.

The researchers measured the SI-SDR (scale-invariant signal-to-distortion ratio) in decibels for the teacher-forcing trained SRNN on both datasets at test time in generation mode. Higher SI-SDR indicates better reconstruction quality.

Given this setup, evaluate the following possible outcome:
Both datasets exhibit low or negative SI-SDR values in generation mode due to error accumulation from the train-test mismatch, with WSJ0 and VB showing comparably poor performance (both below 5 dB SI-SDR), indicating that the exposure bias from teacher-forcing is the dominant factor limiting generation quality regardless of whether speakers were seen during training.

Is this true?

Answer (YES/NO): NO